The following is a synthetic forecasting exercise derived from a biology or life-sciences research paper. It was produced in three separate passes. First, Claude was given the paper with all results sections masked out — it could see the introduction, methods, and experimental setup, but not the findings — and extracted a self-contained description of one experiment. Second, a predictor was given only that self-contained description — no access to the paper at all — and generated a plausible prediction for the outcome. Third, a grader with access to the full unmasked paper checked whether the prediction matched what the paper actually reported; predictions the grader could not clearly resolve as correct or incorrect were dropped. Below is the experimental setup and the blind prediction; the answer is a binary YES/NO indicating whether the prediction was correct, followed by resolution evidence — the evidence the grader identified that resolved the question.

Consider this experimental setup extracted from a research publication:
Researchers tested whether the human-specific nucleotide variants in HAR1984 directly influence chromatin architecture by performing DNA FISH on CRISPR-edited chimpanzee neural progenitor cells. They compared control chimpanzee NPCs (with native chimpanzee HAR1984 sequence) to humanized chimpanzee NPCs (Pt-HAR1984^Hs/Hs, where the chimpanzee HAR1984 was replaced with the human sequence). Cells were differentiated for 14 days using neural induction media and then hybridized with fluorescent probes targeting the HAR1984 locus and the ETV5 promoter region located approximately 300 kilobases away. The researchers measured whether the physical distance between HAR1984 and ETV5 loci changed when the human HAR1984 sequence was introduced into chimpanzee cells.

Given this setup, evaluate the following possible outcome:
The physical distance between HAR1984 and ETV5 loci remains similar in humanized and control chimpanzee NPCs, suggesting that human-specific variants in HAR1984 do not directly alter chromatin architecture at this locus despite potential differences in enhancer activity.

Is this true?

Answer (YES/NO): NO